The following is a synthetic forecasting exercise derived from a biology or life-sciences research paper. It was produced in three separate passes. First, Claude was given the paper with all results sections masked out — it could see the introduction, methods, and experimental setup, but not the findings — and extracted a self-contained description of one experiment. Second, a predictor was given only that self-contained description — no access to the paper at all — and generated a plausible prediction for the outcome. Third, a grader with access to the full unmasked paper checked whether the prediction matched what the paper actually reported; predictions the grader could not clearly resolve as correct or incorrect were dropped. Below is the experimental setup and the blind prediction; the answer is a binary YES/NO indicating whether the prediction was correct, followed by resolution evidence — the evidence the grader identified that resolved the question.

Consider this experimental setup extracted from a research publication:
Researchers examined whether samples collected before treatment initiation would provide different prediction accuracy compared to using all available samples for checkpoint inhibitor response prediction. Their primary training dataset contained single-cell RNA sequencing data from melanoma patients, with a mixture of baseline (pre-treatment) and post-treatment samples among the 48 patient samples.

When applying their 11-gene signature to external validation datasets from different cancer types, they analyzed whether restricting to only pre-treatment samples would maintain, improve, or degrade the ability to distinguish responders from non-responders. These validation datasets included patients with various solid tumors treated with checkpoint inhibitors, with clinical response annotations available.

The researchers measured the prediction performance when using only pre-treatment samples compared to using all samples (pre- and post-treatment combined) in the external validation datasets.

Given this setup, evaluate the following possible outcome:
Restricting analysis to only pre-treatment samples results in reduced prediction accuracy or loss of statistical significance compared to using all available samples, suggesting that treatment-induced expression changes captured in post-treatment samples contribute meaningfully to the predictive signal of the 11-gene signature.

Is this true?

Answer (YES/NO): NO